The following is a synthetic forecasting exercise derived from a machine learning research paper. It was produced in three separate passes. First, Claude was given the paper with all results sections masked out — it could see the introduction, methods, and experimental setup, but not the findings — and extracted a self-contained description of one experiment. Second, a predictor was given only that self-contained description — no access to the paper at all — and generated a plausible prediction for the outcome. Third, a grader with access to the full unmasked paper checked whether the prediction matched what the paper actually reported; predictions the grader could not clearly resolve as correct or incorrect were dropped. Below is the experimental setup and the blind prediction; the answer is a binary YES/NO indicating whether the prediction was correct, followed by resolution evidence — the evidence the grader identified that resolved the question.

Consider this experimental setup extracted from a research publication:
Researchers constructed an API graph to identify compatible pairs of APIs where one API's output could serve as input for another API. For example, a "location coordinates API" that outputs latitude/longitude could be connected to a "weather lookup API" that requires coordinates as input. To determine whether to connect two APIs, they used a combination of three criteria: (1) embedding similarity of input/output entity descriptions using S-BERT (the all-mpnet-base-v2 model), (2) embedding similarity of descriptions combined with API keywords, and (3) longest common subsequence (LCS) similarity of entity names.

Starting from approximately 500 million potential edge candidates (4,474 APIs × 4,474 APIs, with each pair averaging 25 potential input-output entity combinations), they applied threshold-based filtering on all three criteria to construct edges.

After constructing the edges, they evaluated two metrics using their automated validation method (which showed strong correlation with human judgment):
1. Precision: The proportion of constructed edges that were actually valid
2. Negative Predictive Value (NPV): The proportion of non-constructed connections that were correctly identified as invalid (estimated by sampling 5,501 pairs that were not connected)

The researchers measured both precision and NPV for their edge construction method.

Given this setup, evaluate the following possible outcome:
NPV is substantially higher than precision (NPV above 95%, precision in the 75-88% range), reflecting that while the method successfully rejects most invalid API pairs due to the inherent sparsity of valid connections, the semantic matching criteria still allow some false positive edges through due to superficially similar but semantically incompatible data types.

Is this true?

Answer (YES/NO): NO